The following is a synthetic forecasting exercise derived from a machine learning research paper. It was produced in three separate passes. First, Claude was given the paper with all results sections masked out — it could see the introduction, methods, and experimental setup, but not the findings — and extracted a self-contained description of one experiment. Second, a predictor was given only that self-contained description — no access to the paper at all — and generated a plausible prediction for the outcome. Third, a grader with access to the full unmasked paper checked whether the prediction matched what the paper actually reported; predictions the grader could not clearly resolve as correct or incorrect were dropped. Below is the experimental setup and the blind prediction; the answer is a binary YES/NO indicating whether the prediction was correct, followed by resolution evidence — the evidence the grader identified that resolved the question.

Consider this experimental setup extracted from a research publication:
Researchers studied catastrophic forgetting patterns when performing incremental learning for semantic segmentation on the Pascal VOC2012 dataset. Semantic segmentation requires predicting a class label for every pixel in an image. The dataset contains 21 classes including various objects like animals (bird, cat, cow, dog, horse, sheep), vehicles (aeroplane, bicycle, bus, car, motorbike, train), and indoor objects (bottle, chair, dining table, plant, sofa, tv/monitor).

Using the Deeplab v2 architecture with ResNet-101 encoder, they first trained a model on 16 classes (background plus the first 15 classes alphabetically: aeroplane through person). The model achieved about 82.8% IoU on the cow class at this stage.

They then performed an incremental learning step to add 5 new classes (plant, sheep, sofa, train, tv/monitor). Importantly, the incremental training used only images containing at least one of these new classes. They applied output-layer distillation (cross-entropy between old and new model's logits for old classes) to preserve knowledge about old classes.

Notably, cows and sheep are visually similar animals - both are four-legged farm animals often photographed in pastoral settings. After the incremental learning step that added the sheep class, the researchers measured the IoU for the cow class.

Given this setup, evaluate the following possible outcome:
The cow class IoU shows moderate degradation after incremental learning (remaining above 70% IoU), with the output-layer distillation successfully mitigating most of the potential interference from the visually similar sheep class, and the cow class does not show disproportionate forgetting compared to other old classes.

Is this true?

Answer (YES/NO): NO